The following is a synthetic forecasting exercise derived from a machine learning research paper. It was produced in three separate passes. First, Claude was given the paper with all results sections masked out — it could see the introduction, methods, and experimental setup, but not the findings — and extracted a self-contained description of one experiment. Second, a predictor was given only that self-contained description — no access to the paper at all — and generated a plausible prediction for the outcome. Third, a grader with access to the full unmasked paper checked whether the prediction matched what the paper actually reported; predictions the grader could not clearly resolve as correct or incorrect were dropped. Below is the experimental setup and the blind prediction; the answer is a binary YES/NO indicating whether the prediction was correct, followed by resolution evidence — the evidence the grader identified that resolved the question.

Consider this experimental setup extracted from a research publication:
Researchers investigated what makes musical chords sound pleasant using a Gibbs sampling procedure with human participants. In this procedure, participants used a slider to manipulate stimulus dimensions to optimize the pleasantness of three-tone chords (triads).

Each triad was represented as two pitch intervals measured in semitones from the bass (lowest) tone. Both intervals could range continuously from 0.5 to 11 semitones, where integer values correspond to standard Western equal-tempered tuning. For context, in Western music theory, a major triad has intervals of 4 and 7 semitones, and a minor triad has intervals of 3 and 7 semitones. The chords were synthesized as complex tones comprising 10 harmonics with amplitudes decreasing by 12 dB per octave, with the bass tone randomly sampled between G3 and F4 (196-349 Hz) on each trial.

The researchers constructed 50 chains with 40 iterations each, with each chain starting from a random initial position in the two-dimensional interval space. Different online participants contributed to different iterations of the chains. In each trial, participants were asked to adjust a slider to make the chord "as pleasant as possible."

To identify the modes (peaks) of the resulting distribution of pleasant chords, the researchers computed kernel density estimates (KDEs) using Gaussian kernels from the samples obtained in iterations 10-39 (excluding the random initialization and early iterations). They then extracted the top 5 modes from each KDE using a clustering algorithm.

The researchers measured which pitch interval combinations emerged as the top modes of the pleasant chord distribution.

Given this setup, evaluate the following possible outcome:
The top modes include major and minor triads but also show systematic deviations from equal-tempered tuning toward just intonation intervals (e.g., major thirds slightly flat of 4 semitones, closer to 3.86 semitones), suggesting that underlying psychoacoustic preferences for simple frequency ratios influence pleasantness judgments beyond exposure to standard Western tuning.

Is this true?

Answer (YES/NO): NO